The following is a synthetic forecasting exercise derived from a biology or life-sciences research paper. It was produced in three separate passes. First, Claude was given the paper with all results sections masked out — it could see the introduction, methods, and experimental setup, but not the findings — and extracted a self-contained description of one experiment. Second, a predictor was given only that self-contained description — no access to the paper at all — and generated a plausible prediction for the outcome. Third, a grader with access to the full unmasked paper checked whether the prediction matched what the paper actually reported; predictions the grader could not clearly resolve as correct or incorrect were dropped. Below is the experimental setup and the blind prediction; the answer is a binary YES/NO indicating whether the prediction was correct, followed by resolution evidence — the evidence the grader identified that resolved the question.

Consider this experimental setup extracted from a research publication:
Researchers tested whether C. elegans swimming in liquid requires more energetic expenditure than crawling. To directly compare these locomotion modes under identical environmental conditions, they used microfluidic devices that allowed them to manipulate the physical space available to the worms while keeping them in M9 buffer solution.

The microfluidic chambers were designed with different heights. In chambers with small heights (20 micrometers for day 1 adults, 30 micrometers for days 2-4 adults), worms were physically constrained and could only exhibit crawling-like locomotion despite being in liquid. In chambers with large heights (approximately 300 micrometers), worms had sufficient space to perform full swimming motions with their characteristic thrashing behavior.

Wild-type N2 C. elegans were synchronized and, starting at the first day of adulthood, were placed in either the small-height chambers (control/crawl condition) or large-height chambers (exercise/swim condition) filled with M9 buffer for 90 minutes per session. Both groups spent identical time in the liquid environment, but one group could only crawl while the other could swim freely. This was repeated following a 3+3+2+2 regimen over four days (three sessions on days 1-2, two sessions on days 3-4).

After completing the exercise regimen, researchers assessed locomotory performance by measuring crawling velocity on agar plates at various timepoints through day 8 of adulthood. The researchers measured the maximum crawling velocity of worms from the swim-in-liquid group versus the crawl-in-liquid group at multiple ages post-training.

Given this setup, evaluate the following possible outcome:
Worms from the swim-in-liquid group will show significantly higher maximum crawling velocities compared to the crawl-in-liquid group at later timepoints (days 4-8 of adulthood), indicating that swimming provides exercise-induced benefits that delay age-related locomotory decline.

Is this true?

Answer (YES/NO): YES